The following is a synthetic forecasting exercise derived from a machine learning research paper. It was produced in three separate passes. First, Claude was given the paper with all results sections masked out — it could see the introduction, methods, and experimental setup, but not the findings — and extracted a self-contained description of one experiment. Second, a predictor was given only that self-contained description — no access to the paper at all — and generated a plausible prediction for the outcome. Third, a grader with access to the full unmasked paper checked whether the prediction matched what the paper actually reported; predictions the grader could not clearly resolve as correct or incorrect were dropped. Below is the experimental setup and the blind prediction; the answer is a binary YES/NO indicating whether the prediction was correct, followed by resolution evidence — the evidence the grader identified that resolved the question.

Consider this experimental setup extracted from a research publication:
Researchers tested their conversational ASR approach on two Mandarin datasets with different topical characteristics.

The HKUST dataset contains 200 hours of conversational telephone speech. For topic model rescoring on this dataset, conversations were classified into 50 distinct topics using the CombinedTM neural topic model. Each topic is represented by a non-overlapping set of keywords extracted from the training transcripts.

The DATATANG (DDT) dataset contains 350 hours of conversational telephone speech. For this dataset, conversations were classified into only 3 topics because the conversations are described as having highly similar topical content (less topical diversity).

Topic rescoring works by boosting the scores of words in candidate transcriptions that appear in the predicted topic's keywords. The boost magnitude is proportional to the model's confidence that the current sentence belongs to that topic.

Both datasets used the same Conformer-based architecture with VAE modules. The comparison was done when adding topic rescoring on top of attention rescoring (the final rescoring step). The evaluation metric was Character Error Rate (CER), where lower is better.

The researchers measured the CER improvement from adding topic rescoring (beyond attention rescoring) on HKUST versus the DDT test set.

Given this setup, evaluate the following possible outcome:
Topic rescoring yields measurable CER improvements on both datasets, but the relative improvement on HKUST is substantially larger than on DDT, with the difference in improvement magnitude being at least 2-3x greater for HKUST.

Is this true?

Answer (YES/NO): NO